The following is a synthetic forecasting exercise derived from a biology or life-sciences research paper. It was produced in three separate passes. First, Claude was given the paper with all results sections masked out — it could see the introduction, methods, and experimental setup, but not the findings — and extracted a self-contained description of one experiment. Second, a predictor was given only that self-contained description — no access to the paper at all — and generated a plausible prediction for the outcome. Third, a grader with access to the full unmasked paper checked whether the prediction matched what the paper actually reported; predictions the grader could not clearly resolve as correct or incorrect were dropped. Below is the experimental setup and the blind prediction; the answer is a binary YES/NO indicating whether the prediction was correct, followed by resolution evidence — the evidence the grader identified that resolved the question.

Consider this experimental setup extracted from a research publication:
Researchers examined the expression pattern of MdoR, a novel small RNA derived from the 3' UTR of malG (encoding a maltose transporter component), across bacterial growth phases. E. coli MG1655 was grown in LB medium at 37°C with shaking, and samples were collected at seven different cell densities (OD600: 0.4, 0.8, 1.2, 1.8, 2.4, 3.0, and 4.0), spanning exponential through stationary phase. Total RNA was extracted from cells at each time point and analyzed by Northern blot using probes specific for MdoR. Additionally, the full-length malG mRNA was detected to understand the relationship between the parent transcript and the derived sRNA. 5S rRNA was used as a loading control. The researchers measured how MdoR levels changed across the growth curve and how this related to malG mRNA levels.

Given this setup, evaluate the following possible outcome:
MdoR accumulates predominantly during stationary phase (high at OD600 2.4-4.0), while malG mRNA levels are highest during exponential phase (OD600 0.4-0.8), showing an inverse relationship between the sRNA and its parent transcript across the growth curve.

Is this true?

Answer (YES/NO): NO